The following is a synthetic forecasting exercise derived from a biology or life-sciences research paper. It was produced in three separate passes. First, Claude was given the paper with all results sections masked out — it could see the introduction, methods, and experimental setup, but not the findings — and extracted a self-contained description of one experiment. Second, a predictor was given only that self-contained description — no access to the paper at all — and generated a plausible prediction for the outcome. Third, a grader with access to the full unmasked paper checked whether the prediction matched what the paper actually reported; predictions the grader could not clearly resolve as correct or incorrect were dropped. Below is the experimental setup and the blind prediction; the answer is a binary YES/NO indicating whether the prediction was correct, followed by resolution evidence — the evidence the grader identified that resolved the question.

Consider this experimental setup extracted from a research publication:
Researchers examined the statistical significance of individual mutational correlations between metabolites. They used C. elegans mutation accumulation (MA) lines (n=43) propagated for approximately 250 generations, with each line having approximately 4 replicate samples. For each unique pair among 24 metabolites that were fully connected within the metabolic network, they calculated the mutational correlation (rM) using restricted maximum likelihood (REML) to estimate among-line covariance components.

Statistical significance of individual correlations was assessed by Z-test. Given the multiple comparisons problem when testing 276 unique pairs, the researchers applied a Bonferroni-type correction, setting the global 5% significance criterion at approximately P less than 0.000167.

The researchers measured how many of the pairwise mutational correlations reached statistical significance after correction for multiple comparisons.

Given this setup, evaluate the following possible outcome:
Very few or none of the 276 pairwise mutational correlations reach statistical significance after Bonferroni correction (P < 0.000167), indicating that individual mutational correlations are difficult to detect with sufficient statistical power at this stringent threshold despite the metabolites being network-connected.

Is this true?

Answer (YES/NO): NO